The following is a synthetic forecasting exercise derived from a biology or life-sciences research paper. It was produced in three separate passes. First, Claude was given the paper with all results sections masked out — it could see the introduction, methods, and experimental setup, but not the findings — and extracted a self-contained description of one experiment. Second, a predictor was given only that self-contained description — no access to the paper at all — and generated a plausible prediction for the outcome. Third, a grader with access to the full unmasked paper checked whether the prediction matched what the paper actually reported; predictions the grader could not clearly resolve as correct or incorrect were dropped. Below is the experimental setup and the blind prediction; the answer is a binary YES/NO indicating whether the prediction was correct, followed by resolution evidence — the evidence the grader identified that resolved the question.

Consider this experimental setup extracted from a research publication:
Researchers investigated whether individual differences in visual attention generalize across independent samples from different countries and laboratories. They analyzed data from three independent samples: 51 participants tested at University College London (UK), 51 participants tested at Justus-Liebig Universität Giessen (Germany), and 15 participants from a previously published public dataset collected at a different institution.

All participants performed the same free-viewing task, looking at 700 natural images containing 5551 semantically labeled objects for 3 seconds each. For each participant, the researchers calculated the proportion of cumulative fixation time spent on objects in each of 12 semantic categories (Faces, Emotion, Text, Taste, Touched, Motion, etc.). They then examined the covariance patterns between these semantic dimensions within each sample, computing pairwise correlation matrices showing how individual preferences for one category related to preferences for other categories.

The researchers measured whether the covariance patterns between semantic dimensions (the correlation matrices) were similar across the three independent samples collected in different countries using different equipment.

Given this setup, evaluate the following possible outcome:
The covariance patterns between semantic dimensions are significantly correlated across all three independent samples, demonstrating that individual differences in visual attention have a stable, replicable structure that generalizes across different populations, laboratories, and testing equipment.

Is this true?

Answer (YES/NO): YES